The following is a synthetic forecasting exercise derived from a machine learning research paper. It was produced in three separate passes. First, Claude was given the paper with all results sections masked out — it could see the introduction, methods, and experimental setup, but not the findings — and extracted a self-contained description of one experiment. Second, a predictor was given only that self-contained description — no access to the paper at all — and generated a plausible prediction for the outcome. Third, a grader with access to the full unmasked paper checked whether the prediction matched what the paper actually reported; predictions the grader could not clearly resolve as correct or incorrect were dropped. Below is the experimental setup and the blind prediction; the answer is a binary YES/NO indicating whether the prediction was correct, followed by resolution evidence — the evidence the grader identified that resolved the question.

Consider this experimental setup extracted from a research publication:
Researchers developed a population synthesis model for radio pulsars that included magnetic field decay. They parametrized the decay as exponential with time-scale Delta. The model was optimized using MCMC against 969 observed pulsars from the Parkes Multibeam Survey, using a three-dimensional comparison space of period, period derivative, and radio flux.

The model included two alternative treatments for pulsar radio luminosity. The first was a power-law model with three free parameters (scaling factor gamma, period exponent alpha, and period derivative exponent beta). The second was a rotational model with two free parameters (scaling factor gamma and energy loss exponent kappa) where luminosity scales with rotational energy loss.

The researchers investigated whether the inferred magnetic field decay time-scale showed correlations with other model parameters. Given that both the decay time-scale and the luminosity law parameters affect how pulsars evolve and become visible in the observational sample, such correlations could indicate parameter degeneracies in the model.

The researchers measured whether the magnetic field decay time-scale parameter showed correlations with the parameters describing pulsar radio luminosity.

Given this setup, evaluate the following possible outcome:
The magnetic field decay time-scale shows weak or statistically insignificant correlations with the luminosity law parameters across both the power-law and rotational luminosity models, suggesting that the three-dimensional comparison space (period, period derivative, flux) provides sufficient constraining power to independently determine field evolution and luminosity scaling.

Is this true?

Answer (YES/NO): NO